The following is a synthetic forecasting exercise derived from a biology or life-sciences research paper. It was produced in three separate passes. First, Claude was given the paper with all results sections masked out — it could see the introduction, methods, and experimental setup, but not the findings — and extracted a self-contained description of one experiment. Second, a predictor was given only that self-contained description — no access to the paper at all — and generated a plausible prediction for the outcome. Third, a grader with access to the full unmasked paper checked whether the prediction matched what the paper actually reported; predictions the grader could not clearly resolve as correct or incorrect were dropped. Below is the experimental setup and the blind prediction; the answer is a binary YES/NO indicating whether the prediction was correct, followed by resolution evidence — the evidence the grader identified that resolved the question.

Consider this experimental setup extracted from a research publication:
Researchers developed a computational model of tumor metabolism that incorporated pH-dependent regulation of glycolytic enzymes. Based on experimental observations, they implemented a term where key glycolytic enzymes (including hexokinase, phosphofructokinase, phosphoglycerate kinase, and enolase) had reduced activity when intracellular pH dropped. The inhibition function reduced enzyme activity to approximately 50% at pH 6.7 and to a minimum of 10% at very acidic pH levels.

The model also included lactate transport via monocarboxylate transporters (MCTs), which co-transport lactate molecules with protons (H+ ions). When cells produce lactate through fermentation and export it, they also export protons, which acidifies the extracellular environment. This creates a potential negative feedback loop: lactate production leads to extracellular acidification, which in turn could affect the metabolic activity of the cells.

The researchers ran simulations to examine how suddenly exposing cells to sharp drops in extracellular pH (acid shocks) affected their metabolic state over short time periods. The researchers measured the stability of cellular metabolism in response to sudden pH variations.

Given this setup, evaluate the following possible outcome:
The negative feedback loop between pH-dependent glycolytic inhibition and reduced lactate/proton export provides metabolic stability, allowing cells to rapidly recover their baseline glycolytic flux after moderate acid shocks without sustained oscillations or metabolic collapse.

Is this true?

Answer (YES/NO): YES